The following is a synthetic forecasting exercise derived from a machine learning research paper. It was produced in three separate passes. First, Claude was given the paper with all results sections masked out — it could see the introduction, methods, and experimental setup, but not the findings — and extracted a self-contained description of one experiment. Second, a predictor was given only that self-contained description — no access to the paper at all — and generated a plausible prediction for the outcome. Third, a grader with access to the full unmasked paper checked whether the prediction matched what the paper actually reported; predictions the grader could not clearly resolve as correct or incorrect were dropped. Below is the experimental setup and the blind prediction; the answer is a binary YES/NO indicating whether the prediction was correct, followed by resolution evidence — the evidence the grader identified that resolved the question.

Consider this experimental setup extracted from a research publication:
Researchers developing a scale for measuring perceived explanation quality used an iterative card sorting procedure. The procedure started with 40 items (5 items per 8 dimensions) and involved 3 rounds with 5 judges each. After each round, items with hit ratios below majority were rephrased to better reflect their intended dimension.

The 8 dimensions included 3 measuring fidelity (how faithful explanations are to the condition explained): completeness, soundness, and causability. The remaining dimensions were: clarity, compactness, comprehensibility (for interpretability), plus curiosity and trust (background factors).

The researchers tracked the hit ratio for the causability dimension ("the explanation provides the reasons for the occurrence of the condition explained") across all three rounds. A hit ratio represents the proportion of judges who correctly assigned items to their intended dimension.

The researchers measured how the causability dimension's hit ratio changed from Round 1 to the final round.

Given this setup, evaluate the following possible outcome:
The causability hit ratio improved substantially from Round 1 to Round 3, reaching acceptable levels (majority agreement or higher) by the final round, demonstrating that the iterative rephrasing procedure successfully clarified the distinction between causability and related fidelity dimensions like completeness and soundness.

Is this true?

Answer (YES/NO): YES